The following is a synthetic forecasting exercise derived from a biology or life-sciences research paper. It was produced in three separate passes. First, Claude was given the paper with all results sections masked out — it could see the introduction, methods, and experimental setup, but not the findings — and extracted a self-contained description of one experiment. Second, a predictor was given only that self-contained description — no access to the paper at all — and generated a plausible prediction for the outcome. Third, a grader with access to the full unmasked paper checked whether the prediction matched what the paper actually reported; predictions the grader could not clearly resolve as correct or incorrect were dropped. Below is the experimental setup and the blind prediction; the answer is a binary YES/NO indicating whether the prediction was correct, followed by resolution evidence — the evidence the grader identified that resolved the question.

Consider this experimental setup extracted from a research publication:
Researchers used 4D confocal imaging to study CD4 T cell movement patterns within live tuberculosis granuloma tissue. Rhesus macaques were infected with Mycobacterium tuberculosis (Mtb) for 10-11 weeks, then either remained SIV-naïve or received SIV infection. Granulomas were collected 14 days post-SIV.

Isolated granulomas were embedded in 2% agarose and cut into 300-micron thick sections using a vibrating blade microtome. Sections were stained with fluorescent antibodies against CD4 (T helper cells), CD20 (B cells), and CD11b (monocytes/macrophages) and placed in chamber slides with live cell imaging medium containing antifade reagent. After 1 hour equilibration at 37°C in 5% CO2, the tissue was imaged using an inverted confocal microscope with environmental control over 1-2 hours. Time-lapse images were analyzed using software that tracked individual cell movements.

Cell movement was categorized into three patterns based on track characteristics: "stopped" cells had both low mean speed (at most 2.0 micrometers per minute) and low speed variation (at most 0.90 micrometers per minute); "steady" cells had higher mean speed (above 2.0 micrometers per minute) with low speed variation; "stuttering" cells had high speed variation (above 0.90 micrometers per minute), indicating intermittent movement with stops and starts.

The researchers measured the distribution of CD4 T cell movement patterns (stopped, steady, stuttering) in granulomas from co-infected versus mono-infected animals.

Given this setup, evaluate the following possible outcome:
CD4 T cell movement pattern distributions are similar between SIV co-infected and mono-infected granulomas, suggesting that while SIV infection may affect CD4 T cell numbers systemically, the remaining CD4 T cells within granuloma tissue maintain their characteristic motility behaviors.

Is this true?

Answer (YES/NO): NO